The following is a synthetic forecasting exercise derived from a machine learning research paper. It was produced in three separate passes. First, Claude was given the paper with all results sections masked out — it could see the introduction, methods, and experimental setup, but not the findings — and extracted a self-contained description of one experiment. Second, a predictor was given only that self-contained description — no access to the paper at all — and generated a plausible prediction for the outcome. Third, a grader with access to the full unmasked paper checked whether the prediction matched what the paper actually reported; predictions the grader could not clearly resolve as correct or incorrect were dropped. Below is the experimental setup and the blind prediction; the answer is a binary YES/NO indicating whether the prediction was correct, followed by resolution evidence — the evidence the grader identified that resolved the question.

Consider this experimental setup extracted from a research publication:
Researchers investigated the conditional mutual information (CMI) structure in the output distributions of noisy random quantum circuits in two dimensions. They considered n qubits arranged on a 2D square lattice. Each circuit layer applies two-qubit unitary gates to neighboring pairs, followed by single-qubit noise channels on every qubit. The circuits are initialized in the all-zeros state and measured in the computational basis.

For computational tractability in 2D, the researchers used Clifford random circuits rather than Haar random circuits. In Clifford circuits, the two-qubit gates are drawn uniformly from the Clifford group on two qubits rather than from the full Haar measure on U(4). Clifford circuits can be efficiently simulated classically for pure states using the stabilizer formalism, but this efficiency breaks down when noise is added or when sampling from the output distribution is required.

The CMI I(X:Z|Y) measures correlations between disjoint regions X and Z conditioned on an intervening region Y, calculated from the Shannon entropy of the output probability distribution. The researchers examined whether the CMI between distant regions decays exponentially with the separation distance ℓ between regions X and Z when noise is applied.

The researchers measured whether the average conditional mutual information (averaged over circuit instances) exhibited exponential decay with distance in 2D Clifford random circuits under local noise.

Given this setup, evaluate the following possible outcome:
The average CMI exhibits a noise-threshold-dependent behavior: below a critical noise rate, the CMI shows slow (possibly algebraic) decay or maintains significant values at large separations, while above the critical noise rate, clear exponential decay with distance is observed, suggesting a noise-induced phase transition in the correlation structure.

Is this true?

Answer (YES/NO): NO